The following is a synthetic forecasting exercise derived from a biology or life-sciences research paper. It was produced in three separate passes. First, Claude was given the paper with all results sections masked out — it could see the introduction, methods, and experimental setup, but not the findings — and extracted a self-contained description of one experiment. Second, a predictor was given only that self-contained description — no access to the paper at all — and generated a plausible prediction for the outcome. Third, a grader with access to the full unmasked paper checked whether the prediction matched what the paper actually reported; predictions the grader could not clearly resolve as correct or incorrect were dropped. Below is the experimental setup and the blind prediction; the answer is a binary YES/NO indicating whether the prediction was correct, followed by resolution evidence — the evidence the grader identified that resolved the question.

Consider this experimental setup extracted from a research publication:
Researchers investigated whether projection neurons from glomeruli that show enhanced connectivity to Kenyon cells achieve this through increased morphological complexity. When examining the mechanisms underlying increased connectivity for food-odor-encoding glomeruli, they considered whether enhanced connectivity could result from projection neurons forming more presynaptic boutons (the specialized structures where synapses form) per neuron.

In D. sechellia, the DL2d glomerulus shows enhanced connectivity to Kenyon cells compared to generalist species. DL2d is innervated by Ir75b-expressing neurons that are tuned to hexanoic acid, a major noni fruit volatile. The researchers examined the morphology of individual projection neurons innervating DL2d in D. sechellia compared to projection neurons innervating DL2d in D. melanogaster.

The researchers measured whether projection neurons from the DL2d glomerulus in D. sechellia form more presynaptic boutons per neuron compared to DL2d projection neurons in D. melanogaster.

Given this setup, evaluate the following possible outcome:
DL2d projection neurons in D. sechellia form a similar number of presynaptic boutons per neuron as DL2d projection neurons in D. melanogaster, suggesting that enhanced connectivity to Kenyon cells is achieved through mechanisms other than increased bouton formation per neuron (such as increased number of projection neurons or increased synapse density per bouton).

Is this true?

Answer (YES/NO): NO